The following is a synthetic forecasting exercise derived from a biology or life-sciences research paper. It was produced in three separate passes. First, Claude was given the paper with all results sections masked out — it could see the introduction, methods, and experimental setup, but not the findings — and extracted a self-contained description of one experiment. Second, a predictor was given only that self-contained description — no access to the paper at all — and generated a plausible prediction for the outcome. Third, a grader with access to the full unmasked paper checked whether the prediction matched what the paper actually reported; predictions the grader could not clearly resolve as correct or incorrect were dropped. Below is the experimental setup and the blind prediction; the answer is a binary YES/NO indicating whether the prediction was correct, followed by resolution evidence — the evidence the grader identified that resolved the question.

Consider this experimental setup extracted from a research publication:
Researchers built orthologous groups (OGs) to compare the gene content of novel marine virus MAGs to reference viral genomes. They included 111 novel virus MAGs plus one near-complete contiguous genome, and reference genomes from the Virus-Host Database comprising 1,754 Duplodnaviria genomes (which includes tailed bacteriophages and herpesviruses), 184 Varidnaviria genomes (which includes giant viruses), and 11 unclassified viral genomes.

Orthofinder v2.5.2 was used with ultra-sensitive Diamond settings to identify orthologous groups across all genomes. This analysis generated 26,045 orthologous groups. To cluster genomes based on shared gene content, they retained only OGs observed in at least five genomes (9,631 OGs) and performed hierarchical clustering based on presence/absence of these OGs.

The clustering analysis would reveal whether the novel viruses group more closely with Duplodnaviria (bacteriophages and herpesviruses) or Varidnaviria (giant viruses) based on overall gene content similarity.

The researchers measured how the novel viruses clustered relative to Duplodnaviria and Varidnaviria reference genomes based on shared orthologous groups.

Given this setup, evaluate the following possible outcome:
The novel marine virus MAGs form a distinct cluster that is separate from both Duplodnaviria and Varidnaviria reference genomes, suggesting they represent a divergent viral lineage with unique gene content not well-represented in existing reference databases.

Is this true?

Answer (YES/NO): NO